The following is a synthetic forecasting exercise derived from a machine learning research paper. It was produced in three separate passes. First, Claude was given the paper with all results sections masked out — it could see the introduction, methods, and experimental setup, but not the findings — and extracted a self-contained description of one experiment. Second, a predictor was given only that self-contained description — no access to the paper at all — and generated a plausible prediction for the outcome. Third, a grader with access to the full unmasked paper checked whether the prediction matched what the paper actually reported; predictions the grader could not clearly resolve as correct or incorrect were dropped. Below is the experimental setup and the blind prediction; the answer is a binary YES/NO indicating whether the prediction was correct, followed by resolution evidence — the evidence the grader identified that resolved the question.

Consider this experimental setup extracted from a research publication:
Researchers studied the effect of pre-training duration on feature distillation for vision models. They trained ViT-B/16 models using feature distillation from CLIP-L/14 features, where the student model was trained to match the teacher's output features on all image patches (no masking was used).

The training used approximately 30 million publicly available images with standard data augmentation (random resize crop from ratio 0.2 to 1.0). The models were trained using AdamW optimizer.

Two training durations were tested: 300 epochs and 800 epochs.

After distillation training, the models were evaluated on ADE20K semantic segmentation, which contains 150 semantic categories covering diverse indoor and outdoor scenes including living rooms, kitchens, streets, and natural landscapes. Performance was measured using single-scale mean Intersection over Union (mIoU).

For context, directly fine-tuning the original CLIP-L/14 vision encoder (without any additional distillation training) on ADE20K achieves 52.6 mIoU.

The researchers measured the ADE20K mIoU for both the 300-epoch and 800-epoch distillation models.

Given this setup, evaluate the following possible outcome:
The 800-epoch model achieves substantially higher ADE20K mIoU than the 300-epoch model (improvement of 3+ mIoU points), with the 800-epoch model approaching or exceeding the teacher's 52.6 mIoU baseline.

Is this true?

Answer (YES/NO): NO